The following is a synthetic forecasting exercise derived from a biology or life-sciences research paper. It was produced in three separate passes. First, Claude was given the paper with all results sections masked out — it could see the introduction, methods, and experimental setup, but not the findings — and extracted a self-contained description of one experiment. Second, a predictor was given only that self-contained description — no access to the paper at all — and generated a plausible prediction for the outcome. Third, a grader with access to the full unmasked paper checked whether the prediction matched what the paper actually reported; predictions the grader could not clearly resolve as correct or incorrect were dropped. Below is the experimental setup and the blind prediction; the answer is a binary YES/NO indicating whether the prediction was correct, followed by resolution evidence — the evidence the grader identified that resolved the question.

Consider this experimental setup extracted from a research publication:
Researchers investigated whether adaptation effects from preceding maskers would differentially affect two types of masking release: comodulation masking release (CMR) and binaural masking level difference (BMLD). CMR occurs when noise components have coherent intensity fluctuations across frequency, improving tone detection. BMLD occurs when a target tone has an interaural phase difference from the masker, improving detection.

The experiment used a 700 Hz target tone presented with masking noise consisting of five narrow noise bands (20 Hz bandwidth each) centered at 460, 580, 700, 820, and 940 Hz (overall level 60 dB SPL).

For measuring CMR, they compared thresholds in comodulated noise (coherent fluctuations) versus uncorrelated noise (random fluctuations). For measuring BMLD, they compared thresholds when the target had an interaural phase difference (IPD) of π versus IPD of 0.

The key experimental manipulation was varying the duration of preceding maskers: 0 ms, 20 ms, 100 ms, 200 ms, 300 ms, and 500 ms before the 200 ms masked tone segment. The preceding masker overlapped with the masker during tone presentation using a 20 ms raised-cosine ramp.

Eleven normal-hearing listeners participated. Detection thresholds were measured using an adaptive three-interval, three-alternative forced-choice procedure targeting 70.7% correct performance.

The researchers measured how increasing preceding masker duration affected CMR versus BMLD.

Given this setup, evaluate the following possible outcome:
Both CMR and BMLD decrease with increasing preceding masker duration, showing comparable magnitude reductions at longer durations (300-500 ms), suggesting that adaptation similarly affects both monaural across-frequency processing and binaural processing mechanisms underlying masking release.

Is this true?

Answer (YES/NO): NO